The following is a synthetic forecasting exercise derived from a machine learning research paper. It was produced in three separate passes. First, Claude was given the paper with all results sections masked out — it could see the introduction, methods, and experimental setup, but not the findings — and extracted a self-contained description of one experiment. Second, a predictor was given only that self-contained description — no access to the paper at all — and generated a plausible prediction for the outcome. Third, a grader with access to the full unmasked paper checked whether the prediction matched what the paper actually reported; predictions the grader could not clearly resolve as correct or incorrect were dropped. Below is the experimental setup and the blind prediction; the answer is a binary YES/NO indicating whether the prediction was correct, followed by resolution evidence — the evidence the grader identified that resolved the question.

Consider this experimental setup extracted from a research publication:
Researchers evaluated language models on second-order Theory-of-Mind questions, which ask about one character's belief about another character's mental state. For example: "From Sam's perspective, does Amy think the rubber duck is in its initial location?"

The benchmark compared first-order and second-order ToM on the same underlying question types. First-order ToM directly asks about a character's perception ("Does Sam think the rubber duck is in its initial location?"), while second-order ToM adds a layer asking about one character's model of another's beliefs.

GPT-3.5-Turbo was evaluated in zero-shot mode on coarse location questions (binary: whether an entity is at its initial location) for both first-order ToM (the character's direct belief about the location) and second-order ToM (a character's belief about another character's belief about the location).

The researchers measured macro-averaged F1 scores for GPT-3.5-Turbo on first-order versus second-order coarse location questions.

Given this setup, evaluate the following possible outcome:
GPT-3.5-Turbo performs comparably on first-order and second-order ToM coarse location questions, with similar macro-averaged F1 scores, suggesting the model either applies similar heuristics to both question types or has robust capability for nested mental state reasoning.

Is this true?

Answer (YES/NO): NO